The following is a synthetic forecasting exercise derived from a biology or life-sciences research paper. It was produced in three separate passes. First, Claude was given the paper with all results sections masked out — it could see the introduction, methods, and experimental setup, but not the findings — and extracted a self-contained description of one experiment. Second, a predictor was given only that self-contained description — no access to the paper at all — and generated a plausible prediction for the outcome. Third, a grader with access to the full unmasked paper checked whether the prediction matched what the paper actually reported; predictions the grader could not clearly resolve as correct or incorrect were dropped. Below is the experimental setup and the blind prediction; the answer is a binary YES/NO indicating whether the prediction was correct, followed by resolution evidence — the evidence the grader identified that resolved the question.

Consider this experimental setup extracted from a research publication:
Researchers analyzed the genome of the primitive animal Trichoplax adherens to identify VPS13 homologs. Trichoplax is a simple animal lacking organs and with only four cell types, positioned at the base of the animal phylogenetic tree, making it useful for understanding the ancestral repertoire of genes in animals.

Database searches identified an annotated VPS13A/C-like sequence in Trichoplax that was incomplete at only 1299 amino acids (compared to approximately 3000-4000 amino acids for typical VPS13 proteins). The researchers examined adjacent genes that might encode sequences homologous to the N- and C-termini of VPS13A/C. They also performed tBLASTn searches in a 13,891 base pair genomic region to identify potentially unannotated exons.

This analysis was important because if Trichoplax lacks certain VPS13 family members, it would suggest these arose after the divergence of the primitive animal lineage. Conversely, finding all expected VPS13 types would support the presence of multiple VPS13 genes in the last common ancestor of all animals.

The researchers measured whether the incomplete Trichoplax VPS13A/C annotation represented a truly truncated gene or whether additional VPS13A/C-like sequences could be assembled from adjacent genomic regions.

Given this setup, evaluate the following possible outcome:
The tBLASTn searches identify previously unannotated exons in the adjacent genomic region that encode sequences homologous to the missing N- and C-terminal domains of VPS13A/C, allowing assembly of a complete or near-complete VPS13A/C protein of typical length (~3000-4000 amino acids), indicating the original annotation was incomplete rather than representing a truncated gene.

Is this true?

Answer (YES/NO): NO